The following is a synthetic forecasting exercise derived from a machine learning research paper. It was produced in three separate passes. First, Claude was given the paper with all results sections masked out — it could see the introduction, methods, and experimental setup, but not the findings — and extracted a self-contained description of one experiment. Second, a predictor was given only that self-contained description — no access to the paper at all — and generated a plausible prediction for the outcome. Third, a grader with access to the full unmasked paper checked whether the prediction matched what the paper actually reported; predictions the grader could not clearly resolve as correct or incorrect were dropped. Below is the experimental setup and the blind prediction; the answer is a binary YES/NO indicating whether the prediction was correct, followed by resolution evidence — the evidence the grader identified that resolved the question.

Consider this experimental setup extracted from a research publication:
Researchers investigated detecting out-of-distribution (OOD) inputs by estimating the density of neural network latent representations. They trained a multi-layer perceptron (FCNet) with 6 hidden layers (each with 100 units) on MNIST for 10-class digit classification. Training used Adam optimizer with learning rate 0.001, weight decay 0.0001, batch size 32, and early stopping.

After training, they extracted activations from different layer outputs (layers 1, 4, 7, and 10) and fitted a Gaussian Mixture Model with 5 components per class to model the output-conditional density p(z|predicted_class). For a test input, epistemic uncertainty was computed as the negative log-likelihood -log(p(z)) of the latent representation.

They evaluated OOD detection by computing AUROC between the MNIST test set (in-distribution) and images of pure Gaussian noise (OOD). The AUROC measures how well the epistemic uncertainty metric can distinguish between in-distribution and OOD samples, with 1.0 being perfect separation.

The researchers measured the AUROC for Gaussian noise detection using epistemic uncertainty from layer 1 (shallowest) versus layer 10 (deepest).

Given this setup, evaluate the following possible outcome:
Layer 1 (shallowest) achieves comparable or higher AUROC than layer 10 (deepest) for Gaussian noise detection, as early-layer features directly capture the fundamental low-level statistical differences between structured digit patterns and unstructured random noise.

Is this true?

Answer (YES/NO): YES